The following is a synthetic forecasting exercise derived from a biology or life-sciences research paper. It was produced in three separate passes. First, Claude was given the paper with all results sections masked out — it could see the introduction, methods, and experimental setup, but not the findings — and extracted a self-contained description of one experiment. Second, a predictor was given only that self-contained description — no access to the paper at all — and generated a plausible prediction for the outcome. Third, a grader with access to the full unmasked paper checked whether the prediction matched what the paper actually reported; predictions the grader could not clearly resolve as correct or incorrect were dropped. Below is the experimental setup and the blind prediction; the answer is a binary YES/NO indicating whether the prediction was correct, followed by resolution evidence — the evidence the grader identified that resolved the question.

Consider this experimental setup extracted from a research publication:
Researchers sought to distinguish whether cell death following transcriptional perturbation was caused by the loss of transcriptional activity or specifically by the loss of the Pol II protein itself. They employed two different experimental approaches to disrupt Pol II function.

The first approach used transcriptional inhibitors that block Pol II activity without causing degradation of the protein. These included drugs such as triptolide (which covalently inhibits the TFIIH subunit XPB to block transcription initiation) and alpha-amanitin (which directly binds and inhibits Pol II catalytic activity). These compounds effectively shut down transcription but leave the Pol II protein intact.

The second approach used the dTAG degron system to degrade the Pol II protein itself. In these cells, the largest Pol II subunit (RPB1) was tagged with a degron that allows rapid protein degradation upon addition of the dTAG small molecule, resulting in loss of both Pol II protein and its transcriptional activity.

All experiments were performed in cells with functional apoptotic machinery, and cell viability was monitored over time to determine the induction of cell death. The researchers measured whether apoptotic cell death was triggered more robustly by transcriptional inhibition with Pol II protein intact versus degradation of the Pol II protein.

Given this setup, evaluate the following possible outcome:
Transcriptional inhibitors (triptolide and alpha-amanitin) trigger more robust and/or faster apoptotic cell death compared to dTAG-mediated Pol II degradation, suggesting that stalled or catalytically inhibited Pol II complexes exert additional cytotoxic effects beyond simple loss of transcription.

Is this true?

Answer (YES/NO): NO